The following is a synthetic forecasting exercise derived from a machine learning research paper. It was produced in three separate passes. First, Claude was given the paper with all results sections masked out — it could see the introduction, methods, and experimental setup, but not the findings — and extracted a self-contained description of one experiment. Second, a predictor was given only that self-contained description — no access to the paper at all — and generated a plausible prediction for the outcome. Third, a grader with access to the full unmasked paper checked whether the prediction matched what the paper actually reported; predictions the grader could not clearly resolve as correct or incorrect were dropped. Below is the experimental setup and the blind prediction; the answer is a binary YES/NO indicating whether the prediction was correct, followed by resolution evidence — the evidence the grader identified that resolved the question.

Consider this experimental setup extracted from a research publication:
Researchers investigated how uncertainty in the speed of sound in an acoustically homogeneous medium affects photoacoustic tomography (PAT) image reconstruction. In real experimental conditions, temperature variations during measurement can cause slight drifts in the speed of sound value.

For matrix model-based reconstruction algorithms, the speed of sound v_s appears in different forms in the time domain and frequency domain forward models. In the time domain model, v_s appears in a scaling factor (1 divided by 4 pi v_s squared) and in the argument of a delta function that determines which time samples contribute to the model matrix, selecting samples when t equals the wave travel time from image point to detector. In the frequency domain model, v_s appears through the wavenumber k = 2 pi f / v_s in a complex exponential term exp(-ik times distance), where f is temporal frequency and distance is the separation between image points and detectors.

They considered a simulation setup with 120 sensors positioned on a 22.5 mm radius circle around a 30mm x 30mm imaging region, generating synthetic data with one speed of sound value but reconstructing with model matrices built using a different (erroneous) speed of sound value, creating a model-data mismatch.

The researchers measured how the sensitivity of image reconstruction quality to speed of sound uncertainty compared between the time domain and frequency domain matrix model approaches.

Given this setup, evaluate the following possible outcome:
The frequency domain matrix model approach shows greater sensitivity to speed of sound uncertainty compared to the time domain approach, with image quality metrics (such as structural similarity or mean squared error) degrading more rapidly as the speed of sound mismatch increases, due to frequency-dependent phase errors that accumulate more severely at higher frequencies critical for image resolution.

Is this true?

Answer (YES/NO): YES